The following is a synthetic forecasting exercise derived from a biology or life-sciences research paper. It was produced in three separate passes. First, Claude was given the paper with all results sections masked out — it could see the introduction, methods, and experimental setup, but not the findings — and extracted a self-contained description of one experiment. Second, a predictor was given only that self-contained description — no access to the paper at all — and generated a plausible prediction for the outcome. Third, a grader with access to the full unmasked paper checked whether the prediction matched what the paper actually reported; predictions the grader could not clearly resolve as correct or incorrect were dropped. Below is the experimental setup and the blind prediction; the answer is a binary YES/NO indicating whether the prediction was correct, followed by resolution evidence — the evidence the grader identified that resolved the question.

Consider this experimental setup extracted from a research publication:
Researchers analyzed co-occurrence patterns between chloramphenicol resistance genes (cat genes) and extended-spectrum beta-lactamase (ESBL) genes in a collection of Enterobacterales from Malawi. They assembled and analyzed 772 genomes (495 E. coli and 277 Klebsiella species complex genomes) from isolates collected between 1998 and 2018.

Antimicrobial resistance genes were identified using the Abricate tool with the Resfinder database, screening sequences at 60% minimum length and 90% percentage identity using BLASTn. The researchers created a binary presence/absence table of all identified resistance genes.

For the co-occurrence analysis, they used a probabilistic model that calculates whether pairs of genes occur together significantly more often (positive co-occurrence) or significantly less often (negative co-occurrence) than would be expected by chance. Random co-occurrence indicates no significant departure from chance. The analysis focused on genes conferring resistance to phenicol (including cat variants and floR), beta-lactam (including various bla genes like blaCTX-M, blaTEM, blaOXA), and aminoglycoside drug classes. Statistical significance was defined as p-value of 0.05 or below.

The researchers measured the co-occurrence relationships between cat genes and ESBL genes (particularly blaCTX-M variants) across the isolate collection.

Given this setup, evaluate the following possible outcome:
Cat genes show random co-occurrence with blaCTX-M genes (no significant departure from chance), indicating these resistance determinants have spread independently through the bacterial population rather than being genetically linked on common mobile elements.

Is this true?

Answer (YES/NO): NO